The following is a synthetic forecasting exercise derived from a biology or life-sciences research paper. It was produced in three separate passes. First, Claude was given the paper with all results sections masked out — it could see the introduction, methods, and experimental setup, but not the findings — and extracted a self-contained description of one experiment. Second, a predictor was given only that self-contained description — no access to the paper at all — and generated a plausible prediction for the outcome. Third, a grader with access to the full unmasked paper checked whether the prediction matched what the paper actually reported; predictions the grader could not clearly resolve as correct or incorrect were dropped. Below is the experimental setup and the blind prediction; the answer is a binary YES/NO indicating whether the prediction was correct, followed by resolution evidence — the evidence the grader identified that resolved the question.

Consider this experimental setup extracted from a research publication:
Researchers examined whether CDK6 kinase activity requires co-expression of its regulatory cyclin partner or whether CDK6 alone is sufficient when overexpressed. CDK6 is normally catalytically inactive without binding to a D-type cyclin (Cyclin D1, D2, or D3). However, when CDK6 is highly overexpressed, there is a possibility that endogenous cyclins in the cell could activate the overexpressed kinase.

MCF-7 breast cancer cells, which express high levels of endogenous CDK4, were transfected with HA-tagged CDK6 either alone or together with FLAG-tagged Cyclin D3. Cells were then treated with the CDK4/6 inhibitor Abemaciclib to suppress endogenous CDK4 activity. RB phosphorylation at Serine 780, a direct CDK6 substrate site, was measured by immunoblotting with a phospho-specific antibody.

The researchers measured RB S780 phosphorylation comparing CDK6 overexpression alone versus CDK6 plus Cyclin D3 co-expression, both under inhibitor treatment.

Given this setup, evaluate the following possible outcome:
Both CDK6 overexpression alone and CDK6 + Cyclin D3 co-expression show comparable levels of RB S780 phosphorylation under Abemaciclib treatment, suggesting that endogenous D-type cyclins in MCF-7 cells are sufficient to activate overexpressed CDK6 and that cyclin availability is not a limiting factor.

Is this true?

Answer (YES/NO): NO